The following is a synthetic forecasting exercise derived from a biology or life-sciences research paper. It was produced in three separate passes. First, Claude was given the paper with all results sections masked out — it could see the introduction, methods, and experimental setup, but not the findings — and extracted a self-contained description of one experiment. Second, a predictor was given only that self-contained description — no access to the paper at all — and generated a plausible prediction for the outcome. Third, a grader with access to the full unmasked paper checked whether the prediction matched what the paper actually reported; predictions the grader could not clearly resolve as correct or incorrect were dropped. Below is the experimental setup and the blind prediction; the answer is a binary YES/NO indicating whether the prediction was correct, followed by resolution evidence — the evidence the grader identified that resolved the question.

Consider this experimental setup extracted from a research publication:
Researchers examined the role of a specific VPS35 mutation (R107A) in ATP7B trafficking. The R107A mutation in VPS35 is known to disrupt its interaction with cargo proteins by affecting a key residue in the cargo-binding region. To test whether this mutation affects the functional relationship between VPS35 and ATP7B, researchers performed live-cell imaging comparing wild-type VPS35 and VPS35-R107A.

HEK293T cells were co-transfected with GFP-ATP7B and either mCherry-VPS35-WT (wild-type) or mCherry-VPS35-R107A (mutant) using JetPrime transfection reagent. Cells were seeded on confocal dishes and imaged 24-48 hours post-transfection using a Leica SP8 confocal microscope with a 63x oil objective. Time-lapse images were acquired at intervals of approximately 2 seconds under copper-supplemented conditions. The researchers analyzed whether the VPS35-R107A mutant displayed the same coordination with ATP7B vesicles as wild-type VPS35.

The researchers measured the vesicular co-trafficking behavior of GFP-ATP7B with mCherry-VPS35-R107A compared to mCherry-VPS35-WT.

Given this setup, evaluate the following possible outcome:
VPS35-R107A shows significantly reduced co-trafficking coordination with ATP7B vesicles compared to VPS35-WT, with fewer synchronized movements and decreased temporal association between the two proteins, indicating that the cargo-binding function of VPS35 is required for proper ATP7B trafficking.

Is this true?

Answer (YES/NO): YES